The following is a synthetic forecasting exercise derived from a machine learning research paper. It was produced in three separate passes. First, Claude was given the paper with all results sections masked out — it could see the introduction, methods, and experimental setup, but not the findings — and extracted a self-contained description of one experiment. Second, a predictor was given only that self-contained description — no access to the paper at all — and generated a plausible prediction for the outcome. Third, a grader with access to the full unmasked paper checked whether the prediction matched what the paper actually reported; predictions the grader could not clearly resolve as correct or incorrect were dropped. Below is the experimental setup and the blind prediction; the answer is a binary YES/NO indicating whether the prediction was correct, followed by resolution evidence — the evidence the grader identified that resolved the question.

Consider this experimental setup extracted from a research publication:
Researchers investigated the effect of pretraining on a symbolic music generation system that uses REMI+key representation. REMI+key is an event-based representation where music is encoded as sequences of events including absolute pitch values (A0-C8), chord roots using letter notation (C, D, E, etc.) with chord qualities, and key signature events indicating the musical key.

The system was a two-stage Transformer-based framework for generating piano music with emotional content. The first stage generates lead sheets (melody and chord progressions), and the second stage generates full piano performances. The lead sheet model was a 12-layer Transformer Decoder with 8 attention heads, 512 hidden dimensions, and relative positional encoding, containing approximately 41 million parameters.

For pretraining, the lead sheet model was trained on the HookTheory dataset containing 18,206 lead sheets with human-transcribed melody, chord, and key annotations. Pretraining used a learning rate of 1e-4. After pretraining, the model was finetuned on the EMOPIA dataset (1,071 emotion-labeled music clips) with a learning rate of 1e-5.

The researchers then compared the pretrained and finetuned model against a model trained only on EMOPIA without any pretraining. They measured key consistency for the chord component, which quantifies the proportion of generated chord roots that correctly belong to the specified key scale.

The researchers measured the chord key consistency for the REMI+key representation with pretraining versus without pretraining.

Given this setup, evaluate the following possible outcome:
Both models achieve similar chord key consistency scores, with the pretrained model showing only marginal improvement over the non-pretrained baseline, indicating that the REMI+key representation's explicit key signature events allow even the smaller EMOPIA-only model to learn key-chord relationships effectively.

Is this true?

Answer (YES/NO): NO